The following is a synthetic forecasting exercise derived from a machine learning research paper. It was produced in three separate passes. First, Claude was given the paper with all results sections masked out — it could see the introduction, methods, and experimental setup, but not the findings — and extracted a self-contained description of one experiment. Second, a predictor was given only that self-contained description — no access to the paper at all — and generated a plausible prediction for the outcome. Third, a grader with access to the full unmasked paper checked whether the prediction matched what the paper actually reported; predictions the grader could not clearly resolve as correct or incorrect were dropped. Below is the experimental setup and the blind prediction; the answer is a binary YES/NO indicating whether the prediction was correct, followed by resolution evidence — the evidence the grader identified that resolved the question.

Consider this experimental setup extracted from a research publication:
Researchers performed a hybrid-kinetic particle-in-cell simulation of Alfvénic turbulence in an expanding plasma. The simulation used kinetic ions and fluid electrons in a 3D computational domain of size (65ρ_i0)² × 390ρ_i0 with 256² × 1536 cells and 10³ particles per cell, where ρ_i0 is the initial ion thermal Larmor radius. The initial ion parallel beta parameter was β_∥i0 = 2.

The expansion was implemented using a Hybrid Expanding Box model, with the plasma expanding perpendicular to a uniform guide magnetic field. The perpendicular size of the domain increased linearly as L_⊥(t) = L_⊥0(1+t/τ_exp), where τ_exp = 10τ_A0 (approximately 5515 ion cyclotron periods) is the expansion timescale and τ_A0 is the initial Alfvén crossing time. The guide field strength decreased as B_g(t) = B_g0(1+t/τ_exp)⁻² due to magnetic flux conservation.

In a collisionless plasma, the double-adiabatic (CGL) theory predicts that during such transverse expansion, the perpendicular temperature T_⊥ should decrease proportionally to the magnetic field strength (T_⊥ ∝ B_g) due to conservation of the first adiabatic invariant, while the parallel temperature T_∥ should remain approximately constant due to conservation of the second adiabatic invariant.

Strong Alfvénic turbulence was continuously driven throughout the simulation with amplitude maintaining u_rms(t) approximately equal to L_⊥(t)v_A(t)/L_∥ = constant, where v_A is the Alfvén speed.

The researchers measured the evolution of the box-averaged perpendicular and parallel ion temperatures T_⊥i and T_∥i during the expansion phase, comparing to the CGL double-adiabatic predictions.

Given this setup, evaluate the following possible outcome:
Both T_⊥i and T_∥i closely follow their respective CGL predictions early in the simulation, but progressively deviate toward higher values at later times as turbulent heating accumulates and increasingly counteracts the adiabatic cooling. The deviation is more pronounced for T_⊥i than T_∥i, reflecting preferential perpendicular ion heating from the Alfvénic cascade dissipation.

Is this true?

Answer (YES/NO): NO